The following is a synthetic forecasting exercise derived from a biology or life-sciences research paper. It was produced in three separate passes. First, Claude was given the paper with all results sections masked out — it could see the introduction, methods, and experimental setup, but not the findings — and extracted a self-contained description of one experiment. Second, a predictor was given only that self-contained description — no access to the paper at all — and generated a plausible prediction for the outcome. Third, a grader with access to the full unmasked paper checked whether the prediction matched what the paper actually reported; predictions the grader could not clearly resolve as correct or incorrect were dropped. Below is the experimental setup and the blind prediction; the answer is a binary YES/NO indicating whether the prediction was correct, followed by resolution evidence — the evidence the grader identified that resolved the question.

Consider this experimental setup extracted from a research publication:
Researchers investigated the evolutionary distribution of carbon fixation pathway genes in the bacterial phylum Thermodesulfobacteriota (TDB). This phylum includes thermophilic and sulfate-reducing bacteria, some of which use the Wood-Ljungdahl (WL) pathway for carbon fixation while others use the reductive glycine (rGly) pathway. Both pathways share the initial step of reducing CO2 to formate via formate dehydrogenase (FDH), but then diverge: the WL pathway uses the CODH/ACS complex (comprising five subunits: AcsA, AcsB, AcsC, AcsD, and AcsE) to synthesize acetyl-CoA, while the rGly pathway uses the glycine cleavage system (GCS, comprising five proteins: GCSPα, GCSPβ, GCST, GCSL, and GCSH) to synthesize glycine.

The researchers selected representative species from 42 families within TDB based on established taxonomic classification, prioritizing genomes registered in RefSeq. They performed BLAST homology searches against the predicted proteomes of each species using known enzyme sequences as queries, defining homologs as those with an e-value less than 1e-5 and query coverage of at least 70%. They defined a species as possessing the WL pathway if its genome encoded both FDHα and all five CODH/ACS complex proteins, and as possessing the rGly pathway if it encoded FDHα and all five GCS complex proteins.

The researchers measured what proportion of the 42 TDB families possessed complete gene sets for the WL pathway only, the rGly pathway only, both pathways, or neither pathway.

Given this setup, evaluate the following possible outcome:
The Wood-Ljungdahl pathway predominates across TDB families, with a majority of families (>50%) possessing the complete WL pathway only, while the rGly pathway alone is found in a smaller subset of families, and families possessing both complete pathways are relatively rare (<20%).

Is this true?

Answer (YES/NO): NO